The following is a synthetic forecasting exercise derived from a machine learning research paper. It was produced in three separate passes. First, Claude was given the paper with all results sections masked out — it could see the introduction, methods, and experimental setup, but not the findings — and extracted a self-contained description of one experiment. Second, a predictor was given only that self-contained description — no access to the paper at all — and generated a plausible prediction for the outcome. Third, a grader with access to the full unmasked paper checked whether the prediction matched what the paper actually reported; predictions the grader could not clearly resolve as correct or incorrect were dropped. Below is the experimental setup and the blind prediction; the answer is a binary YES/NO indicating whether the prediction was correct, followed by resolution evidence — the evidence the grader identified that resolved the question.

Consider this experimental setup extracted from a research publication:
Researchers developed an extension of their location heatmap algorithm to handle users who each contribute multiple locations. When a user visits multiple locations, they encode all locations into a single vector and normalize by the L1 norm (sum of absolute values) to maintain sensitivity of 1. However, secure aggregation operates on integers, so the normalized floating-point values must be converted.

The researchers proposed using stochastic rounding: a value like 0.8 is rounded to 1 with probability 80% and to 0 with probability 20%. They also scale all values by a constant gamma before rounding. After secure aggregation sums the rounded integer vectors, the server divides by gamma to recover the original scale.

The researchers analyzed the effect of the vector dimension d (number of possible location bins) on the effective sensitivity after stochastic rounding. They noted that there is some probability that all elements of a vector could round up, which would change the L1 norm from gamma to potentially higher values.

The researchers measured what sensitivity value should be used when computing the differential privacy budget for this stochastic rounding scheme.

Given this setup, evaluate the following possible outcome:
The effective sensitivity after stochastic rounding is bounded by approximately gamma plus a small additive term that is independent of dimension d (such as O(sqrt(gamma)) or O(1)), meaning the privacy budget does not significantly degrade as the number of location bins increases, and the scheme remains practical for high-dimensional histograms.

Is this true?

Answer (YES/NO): NO